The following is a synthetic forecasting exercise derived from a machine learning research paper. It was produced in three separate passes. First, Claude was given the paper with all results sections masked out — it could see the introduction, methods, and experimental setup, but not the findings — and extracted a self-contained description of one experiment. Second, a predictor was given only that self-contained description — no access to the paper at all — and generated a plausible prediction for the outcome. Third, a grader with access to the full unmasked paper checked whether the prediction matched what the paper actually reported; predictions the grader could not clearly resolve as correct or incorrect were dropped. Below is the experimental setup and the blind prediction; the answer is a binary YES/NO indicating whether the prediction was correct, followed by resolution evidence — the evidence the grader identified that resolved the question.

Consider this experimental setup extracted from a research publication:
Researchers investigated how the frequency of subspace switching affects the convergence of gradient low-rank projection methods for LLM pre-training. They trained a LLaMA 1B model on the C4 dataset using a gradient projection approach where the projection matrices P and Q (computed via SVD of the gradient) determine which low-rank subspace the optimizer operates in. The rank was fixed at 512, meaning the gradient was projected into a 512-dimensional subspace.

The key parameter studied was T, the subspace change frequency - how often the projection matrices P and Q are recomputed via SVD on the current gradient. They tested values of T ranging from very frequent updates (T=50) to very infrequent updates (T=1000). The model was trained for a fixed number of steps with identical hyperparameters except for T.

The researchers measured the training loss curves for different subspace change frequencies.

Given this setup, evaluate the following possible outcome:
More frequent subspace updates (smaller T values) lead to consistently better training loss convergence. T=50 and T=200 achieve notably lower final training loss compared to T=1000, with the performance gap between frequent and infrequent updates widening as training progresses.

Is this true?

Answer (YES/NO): NO